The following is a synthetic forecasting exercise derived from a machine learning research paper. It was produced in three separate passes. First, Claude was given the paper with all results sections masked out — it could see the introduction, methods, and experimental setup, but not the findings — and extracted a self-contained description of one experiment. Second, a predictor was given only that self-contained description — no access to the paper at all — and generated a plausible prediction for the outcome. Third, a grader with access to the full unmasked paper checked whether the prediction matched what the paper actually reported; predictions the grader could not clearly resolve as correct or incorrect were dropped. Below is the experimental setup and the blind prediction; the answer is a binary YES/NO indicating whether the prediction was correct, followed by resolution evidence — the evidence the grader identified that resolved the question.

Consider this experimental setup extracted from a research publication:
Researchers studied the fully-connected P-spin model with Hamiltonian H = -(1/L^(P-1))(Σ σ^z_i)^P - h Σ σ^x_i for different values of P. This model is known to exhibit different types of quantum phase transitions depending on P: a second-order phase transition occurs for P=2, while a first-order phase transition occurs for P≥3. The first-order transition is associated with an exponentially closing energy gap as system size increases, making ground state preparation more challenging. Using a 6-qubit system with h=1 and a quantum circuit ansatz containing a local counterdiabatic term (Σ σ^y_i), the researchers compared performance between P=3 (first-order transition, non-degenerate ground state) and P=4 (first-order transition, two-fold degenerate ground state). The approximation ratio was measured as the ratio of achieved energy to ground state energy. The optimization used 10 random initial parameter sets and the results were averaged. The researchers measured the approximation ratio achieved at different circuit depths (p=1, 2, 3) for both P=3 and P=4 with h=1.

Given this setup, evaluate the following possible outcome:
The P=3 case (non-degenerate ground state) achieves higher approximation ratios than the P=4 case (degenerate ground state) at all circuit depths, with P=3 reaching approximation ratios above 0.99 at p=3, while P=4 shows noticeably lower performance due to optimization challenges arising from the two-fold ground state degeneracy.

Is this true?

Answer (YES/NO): NO